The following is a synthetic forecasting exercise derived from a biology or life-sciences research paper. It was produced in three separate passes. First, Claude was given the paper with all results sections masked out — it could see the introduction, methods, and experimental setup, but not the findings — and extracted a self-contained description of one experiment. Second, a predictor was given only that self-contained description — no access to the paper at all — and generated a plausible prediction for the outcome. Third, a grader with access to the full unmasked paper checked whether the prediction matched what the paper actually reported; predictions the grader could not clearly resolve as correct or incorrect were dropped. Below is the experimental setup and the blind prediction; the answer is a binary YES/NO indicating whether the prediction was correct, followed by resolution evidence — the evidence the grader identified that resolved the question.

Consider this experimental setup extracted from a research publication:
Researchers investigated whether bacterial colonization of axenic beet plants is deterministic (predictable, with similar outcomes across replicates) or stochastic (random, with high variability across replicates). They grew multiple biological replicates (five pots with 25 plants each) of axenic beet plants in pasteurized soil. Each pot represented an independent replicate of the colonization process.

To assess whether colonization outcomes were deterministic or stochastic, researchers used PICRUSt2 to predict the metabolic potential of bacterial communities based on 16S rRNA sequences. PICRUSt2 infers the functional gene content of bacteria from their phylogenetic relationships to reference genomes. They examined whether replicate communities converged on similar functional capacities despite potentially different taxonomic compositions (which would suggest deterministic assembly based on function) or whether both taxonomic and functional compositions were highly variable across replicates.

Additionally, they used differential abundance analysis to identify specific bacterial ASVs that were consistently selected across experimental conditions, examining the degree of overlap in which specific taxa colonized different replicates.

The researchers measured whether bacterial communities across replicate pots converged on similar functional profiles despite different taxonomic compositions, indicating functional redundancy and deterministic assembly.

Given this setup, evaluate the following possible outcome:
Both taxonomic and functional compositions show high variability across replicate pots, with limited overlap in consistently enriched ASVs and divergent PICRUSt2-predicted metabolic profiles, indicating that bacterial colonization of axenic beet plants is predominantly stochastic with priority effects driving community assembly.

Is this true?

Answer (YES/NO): NO